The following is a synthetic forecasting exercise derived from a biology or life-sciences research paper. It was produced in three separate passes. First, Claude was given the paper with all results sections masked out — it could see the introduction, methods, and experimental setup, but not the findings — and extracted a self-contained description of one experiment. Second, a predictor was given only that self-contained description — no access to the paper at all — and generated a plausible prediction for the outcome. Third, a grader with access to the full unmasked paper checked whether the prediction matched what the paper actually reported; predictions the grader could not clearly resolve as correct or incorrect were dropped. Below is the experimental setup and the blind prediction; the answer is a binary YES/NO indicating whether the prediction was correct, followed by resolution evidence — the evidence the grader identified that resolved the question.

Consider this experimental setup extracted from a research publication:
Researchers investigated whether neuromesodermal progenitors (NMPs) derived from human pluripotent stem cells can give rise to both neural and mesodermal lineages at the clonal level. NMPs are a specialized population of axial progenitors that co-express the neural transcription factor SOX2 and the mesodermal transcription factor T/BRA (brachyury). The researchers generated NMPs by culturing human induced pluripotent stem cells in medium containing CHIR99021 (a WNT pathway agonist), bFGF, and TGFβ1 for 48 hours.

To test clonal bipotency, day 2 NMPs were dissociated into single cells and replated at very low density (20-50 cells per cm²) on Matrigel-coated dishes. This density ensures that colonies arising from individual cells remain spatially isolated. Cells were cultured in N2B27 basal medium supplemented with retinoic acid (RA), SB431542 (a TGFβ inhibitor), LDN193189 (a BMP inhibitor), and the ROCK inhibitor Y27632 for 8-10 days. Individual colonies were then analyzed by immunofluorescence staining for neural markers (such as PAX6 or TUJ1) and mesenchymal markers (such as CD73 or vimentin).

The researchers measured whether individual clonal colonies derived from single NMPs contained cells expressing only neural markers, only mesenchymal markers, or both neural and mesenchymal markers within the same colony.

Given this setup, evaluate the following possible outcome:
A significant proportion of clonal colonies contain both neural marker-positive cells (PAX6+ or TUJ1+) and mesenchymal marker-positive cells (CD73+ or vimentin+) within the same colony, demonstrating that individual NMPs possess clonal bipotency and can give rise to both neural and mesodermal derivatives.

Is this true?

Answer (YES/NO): NO